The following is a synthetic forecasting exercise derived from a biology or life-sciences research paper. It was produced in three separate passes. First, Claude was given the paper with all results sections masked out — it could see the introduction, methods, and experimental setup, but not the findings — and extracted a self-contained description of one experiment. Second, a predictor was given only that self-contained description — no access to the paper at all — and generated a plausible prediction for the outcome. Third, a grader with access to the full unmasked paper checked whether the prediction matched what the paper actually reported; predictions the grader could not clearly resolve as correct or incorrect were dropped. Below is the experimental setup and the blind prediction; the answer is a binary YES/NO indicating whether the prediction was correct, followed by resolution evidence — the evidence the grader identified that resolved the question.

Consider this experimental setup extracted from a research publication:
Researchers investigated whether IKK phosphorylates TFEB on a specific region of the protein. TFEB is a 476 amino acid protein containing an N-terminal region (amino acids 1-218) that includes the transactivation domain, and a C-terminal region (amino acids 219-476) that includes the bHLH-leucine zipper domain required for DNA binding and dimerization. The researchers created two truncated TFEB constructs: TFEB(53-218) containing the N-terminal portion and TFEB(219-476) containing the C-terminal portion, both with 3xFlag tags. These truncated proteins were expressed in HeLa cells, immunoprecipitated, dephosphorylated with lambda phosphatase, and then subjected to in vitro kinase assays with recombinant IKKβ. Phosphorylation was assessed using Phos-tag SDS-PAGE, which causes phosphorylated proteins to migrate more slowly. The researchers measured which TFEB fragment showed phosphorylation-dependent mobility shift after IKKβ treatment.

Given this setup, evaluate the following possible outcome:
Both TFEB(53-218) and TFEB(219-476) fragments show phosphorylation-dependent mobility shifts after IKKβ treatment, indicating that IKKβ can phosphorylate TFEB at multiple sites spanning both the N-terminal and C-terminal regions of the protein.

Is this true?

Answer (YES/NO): NO